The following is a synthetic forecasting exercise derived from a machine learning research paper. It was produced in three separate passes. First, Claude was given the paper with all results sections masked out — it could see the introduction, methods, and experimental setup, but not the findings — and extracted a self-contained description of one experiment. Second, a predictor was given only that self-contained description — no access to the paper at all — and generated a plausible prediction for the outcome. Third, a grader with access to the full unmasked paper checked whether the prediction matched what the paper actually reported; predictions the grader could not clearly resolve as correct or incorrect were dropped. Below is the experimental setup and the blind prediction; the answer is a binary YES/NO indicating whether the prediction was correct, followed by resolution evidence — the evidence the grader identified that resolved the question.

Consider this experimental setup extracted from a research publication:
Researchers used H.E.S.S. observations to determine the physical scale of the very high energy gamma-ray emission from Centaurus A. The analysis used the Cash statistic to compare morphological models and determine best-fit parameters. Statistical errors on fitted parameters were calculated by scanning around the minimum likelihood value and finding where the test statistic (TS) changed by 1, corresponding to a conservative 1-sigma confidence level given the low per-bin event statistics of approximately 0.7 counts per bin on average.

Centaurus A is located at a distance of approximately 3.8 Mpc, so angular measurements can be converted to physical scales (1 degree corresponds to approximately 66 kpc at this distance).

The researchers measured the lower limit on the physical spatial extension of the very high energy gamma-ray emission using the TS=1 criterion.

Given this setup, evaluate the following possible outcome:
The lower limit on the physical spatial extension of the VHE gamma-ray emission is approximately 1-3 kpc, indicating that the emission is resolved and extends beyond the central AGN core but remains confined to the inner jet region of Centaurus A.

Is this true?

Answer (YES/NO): YES